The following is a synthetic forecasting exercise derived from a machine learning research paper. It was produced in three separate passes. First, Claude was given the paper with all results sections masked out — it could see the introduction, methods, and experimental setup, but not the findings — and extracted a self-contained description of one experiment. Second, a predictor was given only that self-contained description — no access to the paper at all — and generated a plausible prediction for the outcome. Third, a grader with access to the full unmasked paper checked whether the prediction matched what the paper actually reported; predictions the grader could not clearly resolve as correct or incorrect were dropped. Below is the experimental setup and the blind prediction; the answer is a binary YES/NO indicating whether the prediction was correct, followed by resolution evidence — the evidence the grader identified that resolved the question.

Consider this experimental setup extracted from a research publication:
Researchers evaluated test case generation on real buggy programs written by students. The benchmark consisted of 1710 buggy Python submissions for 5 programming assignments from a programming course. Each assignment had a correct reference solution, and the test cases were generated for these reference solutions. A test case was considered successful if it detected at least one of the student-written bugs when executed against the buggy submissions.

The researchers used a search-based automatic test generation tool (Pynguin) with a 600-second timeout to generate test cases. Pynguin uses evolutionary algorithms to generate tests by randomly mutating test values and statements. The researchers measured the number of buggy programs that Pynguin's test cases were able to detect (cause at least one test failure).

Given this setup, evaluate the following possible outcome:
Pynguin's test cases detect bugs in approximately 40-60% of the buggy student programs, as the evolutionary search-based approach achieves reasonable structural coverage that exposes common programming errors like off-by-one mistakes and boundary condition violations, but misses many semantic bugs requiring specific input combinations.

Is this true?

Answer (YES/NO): NO